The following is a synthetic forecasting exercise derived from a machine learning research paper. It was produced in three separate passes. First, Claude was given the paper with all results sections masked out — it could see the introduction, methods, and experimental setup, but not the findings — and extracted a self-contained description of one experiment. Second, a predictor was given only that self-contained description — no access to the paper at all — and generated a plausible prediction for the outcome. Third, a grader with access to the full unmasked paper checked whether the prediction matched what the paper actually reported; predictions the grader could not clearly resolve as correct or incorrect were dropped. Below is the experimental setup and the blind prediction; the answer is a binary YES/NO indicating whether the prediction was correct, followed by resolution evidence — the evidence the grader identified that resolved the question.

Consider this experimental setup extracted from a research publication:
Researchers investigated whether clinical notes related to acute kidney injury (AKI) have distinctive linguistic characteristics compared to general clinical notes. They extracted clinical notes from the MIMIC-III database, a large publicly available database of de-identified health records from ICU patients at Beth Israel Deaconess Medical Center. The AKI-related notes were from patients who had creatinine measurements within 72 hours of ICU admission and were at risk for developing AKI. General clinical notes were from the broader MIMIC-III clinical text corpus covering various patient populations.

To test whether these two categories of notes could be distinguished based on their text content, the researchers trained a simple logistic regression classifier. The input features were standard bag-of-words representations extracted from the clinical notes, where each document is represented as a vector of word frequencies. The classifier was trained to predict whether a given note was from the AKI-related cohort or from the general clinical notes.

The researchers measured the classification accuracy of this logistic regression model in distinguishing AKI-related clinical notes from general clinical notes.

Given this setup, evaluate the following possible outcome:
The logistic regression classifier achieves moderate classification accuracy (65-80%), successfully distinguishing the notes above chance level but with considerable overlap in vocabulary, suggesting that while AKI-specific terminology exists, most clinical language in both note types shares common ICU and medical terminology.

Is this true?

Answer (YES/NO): NO